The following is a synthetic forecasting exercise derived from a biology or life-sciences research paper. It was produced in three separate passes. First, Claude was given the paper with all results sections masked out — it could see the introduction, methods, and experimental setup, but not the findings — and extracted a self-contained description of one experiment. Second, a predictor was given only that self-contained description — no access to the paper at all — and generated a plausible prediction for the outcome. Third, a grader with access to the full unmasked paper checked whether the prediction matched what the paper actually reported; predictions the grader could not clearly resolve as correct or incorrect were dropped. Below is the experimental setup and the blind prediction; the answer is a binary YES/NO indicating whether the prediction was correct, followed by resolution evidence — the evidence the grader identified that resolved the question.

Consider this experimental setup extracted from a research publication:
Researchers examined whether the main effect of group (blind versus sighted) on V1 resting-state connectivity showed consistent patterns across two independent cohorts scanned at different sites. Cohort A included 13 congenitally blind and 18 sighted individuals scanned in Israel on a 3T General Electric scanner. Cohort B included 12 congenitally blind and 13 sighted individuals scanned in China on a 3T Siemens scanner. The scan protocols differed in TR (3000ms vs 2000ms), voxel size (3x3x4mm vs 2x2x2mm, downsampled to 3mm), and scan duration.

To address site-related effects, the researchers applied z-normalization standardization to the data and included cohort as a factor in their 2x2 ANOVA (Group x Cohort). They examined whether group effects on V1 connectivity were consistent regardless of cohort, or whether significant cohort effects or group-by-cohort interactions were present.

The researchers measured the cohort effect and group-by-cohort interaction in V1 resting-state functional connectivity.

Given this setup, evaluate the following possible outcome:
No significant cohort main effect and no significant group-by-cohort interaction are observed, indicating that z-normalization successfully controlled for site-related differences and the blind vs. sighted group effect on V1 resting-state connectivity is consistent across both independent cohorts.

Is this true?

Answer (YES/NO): YES